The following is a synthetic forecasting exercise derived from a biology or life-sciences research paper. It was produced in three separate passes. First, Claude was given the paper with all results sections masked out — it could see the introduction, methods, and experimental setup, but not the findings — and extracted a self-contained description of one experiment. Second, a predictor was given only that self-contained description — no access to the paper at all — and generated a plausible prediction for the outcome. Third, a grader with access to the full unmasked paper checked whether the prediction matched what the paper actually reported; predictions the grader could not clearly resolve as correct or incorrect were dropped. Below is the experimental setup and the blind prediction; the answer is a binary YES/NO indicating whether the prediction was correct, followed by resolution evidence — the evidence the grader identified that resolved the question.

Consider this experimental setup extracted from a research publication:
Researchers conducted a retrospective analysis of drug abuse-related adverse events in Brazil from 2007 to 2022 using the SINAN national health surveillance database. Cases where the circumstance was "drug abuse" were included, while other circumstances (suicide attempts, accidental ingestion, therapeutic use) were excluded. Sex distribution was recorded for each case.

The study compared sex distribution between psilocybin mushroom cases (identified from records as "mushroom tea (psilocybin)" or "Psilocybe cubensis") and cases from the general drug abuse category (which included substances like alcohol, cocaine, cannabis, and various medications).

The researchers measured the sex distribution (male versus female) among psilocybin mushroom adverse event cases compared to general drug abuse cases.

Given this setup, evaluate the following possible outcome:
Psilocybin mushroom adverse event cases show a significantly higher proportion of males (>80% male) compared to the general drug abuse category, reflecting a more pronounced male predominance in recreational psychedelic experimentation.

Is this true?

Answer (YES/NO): YES